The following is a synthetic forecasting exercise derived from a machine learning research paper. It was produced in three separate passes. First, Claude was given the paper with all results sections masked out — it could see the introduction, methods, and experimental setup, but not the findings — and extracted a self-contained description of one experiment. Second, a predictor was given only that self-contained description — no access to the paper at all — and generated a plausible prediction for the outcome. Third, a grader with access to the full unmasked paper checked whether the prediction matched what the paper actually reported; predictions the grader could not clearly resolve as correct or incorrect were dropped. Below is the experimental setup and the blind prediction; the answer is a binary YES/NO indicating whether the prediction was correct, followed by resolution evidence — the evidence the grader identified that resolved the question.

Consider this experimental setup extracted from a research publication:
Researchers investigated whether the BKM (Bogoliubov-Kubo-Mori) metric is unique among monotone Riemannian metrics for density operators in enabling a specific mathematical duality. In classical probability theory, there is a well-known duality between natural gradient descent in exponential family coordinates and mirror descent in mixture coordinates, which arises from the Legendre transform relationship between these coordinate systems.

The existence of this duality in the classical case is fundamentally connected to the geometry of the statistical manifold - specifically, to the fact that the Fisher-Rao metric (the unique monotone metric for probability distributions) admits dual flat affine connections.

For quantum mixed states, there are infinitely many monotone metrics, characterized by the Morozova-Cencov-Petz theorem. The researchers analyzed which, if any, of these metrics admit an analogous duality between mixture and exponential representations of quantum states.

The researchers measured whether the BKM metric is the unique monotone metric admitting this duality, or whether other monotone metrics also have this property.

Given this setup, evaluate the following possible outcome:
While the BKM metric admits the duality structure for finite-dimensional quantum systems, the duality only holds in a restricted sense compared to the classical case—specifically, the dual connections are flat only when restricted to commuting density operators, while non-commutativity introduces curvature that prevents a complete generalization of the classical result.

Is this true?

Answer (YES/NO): NO